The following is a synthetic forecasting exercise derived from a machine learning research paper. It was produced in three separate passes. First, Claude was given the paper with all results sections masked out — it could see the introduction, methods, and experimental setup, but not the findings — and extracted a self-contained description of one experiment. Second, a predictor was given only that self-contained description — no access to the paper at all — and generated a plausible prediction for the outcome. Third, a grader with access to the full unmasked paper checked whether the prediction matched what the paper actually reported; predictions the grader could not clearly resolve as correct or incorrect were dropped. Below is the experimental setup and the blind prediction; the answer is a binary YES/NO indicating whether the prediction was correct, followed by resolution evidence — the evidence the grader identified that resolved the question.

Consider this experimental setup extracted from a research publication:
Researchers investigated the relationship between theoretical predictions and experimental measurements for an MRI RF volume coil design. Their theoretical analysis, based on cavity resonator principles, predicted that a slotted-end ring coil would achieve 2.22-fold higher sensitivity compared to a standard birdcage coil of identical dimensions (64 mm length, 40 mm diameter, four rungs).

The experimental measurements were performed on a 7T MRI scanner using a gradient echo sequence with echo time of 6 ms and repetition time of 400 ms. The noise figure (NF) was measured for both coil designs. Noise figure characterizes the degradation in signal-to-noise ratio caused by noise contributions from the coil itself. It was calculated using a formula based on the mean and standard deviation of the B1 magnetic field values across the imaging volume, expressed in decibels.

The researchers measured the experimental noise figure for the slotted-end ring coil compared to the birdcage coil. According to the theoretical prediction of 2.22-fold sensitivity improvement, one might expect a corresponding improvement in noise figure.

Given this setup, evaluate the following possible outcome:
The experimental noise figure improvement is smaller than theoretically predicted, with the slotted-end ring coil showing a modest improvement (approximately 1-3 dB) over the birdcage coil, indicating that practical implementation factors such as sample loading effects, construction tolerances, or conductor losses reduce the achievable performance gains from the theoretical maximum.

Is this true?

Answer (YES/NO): YES